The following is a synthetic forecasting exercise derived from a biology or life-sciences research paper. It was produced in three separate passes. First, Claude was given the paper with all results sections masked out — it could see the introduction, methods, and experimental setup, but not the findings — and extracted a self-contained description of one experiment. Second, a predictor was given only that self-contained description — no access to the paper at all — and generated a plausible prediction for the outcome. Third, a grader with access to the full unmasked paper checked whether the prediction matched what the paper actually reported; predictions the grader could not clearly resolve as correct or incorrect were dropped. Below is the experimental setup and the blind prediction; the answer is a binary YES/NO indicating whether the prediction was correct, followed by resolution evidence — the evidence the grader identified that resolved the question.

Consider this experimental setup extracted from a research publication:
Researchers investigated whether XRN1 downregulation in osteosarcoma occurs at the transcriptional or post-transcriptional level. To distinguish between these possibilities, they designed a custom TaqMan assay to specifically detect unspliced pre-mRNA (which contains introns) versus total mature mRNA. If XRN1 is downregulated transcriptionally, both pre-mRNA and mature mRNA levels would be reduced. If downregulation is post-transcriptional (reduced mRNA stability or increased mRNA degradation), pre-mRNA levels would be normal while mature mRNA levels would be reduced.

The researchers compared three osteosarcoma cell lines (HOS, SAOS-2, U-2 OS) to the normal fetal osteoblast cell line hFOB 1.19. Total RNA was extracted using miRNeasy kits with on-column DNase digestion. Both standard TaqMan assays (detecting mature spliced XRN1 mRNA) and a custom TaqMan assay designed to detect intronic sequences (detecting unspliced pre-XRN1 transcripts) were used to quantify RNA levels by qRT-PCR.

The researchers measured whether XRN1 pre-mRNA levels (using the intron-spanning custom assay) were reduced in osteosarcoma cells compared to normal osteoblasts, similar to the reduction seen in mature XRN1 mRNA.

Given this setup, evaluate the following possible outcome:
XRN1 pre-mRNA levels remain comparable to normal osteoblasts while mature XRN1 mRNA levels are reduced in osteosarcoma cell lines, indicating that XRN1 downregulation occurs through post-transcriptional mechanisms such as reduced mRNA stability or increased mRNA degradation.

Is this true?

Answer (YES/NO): YES